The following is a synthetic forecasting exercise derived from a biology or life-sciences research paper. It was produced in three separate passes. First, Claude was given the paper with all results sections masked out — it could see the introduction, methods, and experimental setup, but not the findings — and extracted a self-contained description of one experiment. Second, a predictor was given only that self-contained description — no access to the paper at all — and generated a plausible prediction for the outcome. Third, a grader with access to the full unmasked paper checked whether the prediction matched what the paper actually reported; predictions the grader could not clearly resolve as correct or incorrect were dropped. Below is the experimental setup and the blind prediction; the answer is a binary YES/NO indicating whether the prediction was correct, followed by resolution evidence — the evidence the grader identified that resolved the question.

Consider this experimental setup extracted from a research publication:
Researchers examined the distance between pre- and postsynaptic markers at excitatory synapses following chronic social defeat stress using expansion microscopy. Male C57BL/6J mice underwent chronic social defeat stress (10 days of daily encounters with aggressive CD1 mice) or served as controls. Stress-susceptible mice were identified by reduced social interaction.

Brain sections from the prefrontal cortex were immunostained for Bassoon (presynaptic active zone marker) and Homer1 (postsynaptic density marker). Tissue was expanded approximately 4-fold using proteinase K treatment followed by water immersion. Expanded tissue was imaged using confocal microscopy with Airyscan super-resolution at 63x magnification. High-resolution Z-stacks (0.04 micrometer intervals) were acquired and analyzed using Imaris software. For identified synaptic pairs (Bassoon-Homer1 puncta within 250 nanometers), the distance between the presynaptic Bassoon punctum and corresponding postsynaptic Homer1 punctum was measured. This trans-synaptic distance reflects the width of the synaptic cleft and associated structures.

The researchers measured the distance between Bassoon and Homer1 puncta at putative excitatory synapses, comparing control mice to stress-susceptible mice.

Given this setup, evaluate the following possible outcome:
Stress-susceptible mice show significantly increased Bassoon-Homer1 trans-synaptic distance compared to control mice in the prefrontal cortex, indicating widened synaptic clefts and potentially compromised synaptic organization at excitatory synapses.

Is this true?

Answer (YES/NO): YES